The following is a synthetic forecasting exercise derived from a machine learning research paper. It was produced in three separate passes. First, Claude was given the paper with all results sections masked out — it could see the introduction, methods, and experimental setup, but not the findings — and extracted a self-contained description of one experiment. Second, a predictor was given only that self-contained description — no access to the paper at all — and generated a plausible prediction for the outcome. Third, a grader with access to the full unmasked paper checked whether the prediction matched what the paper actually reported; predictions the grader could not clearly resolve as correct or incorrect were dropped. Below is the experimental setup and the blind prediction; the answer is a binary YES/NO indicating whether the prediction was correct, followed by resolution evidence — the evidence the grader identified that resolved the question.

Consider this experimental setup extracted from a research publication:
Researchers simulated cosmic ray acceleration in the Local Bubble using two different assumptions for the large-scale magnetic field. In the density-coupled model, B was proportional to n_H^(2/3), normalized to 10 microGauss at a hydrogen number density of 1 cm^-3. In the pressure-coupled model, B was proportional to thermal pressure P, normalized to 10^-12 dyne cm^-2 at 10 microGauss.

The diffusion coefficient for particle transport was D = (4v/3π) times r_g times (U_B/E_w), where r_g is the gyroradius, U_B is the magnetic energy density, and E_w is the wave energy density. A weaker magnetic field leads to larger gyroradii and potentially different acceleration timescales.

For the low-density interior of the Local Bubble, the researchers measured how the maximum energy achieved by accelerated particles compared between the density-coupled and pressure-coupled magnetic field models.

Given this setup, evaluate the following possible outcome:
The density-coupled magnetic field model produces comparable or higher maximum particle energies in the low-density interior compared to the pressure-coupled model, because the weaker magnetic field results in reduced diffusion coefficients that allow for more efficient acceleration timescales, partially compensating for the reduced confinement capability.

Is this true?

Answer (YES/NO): NO